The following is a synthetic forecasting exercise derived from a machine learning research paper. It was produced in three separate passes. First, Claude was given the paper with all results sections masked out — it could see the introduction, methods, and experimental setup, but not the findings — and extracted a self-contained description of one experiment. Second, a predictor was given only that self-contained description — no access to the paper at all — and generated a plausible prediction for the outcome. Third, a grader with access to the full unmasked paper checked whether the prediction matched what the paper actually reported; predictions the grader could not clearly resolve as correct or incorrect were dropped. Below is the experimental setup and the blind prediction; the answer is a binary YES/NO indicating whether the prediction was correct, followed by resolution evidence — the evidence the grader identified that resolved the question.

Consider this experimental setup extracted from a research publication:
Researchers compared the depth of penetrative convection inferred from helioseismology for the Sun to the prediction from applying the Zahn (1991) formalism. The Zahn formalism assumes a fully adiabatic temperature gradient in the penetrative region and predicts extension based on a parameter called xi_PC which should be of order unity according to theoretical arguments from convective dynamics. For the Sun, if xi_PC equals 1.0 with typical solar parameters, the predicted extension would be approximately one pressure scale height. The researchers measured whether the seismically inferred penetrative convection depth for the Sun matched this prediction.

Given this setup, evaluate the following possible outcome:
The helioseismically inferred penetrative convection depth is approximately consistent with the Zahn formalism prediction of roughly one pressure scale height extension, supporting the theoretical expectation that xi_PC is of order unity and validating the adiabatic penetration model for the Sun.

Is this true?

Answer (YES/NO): NO